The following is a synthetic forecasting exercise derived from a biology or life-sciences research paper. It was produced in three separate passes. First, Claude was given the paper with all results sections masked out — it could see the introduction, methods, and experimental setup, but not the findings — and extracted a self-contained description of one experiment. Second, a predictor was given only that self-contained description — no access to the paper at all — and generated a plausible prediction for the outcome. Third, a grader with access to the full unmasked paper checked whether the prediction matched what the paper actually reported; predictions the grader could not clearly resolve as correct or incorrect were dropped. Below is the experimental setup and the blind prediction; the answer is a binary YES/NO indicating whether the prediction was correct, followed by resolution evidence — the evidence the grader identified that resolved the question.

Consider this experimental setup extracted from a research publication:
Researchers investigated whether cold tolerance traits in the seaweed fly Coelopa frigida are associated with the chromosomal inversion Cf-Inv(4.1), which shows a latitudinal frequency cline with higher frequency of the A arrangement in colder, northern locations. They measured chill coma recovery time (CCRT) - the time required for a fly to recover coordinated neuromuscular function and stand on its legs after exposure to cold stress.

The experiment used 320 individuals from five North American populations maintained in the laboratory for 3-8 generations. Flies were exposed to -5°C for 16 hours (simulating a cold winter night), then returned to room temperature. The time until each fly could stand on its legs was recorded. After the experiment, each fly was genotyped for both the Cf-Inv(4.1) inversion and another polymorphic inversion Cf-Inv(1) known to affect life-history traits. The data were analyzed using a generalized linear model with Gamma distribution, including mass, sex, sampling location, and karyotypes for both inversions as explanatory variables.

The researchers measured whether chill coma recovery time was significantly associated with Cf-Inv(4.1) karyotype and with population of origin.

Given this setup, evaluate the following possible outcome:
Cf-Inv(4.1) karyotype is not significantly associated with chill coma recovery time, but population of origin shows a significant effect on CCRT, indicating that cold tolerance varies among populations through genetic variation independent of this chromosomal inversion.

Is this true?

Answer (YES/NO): YES